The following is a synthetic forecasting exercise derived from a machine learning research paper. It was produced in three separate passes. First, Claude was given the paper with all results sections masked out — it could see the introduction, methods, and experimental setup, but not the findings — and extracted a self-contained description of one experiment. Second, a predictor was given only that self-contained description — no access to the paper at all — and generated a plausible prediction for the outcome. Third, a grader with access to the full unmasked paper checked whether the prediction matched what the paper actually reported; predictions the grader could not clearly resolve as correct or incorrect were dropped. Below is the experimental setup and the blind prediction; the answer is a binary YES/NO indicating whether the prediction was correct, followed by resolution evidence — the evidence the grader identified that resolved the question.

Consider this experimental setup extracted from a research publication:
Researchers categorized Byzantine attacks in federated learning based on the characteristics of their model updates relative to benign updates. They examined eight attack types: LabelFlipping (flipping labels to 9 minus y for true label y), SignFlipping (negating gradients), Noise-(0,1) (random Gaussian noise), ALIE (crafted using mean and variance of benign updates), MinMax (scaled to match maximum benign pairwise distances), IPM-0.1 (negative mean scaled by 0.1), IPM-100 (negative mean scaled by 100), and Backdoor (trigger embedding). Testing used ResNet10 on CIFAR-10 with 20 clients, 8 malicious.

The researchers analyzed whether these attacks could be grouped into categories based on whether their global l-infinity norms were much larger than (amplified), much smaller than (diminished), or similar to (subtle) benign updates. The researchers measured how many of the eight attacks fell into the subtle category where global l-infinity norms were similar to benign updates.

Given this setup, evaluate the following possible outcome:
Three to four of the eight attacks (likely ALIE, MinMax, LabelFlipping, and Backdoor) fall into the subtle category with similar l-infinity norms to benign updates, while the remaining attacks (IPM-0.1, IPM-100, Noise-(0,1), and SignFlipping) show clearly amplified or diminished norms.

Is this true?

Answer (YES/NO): YES